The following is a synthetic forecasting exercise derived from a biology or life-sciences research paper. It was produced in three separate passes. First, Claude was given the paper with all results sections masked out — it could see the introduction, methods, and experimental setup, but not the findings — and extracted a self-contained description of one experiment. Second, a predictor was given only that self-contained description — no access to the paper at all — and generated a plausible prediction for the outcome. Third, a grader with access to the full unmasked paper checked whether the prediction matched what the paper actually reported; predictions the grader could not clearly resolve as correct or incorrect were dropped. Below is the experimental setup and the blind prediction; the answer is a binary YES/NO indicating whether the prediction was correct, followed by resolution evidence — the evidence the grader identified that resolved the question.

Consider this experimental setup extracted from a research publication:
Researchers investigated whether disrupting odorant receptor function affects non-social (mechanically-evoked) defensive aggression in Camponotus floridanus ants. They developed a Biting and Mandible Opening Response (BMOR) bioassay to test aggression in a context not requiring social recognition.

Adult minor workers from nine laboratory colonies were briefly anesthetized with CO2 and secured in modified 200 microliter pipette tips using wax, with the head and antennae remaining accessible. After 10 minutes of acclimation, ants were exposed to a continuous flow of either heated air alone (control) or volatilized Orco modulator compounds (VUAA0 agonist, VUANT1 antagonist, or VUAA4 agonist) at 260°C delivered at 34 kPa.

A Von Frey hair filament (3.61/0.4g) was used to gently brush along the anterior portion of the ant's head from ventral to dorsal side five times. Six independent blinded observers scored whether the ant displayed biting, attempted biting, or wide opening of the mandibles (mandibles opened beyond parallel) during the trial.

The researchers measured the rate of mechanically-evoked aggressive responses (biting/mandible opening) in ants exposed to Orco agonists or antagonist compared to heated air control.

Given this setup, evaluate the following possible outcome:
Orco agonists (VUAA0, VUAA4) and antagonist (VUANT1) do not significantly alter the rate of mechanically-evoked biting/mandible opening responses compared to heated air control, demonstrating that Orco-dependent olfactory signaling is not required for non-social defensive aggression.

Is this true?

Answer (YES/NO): NO